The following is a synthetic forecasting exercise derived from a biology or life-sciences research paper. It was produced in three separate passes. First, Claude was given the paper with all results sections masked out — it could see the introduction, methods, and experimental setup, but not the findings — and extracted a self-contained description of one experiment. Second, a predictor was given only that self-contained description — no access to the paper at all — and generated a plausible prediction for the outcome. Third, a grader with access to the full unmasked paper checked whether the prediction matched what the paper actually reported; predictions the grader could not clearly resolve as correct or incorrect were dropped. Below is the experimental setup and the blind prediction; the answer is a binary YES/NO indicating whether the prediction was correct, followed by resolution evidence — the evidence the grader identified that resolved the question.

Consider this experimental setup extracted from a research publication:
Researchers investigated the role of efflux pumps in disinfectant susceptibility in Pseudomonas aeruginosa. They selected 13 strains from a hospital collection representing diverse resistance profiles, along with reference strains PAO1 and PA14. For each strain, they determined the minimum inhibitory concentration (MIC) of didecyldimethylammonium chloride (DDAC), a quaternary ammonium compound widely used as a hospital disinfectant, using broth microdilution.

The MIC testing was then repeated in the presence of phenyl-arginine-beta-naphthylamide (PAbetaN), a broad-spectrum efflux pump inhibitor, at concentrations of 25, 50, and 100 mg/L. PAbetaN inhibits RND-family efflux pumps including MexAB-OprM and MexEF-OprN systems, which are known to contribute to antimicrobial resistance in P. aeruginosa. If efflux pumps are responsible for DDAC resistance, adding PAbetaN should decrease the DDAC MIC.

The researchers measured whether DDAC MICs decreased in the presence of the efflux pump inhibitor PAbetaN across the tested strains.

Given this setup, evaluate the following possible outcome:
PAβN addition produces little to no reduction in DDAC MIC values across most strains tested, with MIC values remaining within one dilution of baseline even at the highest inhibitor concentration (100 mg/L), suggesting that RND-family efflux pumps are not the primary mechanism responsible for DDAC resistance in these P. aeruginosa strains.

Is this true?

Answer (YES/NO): NO